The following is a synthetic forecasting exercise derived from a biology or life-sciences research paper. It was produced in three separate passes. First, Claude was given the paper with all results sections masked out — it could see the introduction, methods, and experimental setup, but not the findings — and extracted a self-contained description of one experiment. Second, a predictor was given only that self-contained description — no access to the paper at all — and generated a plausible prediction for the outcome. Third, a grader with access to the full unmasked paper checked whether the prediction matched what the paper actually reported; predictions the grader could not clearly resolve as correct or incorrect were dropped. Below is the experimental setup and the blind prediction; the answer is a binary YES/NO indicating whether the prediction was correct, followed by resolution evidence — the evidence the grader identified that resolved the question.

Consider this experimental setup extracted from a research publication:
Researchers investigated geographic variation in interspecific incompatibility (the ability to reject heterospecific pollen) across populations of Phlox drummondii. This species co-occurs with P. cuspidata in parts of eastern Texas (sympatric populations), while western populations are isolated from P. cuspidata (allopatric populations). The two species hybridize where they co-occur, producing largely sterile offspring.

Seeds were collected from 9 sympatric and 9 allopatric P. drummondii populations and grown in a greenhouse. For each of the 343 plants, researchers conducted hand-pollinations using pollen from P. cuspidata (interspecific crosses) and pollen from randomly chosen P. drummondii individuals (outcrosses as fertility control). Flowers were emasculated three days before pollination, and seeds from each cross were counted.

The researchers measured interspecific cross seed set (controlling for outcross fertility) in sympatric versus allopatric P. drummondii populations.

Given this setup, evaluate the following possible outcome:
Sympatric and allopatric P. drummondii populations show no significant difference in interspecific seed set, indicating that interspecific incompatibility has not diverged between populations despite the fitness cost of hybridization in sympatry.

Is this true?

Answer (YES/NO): NO